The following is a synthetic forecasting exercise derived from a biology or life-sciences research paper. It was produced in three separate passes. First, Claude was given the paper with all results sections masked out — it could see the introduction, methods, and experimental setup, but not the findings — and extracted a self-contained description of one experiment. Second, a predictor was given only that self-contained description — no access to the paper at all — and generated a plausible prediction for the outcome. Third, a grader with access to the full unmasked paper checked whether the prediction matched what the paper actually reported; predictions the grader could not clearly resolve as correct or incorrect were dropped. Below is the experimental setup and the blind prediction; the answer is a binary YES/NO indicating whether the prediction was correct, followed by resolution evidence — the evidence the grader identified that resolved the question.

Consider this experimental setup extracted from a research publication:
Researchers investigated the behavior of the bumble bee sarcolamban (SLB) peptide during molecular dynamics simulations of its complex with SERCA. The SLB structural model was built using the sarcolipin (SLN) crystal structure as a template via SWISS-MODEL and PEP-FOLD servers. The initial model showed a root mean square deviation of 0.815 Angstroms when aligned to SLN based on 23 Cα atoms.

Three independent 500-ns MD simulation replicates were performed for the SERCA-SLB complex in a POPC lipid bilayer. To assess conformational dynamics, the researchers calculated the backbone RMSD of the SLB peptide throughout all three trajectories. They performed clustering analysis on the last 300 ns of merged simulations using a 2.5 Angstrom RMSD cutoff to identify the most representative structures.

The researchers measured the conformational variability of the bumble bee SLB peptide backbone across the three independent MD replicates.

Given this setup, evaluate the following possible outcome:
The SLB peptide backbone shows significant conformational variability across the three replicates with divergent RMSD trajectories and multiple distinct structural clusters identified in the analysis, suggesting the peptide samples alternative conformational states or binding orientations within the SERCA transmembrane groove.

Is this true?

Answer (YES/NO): NO